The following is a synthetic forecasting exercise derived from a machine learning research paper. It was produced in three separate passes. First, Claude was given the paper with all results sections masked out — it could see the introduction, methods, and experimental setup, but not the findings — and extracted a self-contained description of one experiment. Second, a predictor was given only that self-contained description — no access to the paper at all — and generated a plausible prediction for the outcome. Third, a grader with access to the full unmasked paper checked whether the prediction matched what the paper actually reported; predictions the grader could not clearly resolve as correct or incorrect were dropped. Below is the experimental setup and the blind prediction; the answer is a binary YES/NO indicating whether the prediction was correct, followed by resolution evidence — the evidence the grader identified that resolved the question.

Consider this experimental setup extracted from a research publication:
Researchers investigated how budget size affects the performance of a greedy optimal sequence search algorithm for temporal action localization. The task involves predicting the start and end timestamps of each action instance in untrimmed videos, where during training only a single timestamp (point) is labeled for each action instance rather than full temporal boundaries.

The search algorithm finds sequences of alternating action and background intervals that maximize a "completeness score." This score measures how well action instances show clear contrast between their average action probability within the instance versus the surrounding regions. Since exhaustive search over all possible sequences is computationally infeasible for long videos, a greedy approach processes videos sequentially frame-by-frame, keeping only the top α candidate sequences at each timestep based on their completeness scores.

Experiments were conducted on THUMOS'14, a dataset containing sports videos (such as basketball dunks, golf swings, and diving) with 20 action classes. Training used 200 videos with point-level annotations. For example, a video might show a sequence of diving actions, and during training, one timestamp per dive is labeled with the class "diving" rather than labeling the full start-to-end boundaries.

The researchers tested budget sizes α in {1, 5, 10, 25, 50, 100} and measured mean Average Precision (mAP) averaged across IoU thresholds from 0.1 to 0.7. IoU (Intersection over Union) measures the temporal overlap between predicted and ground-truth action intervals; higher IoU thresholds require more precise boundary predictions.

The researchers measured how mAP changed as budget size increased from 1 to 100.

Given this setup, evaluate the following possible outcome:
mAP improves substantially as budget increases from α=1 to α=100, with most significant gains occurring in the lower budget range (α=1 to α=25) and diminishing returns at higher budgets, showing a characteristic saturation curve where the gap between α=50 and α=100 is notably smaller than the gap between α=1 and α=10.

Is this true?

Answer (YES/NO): NO